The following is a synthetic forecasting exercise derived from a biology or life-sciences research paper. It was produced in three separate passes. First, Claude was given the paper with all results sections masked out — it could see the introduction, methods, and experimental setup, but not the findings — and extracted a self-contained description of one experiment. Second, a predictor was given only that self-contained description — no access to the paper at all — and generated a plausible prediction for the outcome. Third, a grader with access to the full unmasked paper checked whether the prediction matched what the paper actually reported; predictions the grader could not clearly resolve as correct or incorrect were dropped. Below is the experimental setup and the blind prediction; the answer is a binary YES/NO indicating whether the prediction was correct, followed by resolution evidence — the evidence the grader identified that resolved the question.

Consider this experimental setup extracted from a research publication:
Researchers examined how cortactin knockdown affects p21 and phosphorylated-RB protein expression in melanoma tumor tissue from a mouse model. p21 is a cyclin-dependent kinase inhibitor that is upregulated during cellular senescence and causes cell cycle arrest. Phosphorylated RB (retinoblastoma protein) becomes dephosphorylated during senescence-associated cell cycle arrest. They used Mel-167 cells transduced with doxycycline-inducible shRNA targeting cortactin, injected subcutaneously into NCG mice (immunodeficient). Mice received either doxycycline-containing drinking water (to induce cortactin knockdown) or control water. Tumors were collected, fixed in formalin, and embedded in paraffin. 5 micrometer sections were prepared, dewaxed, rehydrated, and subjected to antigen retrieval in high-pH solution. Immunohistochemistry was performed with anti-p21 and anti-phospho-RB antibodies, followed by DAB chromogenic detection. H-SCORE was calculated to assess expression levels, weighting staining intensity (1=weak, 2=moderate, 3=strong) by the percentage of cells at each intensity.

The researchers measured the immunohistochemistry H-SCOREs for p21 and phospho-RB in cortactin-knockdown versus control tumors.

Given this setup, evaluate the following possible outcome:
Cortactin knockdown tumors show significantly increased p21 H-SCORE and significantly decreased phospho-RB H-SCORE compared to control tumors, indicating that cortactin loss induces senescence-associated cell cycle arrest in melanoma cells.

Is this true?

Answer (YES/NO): YES